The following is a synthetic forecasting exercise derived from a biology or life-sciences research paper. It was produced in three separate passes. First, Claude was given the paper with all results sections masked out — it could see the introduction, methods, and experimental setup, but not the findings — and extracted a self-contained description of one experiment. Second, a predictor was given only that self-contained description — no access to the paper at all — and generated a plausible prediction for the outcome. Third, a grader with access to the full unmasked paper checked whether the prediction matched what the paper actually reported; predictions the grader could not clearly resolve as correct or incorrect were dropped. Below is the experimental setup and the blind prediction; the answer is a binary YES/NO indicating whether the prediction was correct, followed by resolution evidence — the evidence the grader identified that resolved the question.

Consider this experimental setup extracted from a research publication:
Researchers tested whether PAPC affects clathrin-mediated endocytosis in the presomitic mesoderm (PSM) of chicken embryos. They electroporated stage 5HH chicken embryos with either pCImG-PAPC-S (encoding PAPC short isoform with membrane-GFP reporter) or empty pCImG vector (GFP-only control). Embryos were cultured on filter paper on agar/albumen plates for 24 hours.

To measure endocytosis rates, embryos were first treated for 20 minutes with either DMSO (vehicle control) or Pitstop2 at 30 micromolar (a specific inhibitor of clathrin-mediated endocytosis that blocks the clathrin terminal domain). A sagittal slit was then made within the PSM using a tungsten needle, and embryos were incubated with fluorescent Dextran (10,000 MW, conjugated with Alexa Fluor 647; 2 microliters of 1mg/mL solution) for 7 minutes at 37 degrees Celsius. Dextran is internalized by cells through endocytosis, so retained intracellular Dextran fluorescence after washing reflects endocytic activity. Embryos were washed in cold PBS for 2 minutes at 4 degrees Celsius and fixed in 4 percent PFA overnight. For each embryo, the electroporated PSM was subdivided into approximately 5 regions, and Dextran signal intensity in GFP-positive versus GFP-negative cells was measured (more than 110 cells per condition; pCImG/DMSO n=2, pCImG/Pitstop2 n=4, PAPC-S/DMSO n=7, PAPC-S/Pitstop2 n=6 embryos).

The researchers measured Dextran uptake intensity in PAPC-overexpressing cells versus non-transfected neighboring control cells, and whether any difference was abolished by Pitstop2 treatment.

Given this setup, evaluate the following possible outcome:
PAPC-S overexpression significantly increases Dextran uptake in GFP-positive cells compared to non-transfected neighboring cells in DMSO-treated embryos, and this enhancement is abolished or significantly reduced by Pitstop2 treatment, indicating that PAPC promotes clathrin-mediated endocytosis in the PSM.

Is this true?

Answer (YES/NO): YES